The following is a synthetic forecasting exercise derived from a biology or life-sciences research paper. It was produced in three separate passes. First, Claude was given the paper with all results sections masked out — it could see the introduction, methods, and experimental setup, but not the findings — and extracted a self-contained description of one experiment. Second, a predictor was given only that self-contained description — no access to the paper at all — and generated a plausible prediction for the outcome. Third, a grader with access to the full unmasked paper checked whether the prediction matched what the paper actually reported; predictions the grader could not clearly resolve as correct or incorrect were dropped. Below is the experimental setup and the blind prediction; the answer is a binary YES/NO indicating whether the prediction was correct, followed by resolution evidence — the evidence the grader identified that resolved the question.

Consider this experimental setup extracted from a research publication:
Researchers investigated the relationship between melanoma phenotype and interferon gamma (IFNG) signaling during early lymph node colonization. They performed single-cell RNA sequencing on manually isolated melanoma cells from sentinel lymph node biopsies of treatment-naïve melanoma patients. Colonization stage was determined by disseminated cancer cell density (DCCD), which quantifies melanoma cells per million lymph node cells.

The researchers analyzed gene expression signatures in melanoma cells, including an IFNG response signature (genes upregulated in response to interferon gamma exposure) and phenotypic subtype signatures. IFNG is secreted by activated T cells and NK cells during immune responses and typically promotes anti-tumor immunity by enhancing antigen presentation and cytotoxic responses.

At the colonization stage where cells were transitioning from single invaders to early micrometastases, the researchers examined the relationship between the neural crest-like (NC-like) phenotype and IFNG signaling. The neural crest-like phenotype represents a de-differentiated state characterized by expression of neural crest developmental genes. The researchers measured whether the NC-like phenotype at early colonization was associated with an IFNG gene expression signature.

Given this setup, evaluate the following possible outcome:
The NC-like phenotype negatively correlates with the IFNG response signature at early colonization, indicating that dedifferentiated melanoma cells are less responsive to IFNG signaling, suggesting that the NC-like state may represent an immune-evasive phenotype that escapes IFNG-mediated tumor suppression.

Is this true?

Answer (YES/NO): NO